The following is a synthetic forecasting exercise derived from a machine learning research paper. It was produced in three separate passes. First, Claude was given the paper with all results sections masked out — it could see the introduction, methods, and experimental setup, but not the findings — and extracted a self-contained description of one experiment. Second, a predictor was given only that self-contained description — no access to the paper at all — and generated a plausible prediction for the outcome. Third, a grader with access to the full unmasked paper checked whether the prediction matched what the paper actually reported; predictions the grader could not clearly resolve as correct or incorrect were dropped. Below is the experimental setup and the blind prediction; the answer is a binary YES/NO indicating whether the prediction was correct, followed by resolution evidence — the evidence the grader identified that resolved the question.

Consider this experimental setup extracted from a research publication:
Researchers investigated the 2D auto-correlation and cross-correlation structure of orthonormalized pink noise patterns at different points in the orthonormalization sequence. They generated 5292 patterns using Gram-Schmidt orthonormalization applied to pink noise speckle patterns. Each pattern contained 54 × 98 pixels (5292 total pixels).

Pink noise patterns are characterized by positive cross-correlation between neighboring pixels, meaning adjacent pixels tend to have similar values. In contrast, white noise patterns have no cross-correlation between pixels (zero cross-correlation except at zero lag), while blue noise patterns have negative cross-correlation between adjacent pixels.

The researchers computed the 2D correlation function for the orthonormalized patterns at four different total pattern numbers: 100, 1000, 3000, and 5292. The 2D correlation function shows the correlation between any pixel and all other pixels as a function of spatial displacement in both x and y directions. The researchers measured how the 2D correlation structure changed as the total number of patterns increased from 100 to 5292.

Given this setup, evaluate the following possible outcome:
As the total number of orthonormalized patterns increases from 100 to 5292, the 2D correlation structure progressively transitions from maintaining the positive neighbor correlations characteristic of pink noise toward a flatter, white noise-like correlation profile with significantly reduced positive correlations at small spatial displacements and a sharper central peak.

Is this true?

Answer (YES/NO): YES